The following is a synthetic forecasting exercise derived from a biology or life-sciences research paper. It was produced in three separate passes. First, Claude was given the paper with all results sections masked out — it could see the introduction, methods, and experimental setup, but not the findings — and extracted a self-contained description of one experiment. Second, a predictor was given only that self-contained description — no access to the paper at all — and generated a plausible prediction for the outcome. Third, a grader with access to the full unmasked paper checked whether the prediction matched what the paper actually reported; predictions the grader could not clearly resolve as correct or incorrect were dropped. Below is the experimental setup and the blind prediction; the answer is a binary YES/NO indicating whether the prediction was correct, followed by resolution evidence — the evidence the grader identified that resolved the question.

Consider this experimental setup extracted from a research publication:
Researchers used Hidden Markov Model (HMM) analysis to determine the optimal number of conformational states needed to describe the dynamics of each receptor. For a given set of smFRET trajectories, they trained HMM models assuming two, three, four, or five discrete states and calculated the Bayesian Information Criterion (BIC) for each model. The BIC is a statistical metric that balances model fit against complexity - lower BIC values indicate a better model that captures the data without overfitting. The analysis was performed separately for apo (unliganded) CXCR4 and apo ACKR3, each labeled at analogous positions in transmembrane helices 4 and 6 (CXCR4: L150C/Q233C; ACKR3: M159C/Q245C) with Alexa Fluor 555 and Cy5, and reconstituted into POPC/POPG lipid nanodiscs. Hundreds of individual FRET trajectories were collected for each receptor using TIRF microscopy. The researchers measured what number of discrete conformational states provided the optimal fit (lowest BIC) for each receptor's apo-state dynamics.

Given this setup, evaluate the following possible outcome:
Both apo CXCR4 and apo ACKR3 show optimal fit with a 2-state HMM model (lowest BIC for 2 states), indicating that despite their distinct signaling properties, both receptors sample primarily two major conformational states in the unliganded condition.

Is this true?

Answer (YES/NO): NO